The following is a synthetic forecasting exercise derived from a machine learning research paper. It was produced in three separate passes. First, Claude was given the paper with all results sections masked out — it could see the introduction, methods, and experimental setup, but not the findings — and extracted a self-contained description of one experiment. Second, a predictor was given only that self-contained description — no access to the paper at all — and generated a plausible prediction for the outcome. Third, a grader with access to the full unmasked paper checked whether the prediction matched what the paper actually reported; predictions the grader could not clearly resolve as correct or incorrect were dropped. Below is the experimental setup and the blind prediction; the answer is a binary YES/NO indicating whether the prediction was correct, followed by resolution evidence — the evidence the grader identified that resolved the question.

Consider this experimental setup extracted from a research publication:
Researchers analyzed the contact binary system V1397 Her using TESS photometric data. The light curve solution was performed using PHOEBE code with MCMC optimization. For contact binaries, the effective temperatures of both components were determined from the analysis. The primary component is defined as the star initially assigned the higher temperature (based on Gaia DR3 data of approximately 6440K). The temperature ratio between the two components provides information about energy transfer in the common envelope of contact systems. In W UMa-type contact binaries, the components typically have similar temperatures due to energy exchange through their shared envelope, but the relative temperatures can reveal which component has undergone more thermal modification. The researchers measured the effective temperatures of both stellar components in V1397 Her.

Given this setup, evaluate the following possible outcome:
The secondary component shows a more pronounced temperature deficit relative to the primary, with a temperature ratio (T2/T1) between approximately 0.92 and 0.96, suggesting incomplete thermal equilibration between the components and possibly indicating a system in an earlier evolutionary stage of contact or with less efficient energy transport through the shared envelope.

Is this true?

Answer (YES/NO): NO